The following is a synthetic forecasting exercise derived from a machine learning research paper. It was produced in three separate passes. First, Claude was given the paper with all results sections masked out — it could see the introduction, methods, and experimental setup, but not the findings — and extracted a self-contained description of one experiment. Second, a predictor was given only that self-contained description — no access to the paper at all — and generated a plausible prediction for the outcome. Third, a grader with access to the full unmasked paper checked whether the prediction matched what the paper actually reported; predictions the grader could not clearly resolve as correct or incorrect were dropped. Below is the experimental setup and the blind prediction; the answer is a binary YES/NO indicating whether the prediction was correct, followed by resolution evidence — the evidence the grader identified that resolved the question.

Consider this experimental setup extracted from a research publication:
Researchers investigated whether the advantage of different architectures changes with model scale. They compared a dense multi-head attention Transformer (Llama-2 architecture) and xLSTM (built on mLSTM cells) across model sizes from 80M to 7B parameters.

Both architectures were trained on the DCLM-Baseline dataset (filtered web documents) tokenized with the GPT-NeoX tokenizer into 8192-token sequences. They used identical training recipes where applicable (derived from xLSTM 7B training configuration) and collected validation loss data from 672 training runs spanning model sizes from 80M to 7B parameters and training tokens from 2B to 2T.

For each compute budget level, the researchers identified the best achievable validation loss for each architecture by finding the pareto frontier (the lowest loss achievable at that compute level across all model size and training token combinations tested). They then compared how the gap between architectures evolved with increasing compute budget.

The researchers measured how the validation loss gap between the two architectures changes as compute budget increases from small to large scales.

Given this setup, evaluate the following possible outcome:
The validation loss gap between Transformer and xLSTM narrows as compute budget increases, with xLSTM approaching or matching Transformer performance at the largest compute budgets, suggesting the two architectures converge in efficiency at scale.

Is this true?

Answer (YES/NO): NO